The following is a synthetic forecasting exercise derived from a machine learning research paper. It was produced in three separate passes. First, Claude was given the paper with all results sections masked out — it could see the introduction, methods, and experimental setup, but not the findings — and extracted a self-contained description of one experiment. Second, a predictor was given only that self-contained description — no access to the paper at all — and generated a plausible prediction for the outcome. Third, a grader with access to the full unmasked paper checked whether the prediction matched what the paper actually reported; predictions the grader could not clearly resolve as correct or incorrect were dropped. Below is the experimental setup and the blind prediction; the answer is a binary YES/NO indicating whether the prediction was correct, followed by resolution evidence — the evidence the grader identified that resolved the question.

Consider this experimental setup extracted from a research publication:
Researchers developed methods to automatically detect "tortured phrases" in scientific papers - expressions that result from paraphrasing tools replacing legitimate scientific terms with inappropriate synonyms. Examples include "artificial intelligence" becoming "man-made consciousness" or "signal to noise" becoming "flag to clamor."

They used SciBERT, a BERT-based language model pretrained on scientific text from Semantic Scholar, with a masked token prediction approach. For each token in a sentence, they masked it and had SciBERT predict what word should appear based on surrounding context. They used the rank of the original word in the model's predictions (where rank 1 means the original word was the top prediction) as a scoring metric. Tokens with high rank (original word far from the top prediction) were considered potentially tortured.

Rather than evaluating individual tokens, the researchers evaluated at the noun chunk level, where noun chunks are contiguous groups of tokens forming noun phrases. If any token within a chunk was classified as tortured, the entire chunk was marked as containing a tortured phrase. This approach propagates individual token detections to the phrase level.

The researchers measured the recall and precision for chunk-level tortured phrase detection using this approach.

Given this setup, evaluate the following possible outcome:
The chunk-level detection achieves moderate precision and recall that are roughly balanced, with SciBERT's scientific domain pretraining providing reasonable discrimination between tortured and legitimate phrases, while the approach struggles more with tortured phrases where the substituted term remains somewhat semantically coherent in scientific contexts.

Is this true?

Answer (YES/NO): NO